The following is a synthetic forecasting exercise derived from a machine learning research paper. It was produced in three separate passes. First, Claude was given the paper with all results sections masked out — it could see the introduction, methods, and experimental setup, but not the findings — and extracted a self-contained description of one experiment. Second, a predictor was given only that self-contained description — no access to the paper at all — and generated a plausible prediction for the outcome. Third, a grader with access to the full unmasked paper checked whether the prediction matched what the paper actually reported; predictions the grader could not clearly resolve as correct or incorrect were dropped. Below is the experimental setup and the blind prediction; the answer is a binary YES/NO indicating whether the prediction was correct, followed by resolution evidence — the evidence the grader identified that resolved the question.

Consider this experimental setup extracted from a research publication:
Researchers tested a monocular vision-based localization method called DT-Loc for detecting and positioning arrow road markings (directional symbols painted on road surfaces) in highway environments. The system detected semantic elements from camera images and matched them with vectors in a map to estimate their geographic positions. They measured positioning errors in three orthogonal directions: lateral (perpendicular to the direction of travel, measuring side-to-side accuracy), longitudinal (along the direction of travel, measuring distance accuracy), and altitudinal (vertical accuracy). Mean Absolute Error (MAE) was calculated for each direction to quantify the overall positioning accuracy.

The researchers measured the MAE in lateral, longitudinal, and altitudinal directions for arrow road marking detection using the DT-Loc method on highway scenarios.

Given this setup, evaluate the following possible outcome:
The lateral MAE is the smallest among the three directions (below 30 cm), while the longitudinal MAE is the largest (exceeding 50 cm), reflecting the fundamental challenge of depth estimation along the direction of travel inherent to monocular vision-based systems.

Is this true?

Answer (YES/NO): NO